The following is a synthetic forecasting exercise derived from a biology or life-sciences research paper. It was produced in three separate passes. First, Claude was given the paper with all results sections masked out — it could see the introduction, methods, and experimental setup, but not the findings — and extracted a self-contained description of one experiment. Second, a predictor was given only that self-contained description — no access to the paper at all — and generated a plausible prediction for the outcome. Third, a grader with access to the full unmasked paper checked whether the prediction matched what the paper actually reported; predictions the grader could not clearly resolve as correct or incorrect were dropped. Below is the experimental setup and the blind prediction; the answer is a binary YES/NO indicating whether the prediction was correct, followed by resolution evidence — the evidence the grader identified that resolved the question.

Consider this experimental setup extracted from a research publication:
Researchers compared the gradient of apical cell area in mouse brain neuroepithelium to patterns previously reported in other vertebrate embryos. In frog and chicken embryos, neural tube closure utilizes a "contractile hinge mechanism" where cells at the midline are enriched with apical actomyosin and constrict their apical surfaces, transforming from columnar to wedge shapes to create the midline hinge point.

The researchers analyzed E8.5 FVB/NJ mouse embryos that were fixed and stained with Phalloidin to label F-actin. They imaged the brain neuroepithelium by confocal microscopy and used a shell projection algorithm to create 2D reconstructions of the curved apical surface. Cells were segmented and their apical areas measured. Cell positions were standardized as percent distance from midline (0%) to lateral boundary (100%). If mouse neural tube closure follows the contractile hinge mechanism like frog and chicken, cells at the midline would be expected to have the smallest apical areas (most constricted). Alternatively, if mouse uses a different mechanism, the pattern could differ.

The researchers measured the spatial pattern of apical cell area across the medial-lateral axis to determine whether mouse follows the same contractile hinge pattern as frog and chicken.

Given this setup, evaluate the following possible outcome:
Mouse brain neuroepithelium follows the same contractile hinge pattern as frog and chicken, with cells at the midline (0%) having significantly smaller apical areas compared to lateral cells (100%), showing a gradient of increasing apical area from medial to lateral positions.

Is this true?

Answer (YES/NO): NO